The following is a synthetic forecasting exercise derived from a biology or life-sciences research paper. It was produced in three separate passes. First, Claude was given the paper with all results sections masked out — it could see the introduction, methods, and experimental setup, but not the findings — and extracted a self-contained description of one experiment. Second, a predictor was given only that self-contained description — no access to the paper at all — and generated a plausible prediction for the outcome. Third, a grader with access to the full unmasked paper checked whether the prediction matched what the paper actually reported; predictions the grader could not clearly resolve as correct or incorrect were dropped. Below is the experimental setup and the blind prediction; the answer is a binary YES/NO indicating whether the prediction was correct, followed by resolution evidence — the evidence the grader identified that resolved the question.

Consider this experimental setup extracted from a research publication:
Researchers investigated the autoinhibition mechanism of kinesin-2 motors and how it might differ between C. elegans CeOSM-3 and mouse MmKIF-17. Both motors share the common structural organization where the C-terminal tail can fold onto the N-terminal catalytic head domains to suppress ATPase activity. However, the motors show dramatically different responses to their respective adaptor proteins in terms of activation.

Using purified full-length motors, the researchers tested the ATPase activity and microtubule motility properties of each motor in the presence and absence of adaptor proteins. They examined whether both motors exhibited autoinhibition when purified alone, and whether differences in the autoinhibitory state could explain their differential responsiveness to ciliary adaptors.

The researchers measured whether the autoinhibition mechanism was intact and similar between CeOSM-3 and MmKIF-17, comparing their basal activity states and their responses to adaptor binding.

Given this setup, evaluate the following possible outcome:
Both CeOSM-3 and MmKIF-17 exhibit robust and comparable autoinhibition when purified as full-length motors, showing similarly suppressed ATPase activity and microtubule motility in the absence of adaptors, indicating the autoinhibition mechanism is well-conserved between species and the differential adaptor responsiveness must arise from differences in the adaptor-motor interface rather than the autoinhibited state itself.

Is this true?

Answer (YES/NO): YES